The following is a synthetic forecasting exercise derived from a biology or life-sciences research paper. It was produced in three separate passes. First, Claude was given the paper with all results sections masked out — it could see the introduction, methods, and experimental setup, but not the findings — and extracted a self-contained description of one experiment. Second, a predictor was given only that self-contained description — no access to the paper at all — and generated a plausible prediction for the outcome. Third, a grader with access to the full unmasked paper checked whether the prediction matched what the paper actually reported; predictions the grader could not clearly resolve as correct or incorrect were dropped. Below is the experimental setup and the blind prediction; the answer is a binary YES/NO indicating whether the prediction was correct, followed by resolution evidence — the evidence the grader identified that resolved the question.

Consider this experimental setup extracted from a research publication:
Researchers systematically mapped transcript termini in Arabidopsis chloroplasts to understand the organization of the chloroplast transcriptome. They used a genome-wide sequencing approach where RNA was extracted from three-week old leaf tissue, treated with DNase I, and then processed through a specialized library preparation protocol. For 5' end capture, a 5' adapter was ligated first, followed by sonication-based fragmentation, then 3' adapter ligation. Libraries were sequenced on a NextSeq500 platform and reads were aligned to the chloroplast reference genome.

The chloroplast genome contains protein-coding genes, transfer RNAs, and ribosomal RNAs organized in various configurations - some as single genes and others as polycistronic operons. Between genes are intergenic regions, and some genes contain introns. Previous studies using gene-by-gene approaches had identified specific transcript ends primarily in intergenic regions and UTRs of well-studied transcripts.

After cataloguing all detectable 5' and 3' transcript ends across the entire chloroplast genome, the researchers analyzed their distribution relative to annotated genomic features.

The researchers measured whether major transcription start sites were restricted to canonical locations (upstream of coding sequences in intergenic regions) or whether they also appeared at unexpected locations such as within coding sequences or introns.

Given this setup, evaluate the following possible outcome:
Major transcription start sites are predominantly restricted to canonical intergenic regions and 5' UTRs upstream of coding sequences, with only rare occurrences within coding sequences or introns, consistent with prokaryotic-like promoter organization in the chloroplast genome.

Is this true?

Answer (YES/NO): NO